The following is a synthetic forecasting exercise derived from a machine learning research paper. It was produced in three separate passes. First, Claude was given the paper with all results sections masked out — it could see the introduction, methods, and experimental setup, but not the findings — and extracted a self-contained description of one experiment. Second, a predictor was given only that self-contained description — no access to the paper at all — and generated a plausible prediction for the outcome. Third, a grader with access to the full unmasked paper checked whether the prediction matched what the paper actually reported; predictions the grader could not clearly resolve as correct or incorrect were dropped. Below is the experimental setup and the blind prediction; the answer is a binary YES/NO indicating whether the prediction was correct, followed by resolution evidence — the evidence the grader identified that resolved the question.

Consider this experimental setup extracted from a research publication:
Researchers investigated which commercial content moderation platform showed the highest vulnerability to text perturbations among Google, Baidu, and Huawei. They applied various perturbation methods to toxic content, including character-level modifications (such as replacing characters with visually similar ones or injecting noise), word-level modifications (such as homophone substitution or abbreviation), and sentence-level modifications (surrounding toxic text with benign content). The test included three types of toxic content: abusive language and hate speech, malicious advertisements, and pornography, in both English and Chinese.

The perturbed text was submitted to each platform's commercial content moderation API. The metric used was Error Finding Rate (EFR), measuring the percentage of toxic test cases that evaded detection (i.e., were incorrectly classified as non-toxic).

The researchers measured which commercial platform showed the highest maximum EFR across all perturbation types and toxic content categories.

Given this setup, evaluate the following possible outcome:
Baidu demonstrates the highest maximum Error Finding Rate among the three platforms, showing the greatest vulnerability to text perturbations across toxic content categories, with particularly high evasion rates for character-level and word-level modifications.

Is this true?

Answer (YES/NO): NO